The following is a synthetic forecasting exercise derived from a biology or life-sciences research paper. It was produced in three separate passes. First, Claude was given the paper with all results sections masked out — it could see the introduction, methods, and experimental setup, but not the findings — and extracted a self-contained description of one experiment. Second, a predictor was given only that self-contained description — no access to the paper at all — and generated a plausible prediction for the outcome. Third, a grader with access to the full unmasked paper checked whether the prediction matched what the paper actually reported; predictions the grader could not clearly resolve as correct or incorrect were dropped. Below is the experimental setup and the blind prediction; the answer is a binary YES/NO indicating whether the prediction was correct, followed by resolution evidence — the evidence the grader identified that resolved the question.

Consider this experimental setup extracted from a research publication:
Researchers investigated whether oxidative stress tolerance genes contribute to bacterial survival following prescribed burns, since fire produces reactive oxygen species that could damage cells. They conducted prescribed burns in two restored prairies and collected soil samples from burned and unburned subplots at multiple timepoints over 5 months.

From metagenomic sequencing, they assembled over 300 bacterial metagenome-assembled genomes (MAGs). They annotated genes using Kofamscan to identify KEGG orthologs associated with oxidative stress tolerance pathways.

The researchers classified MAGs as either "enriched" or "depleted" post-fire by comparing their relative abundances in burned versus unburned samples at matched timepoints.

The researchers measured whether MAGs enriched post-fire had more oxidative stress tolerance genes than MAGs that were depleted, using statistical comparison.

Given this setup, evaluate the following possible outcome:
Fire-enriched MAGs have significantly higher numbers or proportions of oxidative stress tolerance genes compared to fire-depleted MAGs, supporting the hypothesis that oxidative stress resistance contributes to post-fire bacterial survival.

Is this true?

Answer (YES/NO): NO